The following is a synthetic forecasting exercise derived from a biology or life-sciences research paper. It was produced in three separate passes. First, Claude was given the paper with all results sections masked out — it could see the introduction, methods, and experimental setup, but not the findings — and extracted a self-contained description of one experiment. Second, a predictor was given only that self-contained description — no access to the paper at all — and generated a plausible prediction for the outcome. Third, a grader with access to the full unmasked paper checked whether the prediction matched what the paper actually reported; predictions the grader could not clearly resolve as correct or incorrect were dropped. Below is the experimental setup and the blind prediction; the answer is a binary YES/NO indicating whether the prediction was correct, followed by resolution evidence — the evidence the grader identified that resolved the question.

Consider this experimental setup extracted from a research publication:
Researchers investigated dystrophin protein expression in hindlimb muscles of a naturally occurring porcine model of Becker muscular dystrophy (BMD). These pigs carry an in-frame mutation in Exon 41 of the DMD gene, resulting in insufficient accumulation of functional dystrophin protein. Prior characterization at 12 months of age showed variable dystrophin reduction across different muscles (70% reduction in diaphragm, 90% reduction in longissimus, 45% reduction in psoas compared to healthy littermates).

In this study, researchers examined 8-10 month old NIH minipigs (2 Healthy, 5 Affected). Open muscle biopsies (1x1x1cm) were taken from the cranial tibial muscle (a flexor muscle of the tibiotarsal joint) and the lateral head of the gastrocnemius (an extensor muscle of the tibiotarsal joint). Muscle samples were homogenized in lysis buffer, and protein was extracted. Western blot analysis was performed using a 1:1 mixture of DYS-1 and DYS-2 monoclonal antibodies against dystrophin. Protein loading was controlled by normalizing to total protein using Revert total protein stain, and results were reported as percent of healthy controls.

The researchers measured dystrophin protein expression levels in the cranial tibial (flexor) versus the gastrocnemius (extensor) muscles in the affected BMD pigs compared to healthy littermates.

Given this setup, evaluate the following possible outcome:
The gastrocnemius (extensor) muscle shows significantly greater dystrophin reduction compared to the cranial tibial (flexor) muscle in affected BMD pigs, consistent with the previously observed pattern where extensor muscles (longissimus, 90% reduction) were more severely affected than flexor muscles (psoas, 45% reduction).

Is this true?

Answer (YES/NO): NO